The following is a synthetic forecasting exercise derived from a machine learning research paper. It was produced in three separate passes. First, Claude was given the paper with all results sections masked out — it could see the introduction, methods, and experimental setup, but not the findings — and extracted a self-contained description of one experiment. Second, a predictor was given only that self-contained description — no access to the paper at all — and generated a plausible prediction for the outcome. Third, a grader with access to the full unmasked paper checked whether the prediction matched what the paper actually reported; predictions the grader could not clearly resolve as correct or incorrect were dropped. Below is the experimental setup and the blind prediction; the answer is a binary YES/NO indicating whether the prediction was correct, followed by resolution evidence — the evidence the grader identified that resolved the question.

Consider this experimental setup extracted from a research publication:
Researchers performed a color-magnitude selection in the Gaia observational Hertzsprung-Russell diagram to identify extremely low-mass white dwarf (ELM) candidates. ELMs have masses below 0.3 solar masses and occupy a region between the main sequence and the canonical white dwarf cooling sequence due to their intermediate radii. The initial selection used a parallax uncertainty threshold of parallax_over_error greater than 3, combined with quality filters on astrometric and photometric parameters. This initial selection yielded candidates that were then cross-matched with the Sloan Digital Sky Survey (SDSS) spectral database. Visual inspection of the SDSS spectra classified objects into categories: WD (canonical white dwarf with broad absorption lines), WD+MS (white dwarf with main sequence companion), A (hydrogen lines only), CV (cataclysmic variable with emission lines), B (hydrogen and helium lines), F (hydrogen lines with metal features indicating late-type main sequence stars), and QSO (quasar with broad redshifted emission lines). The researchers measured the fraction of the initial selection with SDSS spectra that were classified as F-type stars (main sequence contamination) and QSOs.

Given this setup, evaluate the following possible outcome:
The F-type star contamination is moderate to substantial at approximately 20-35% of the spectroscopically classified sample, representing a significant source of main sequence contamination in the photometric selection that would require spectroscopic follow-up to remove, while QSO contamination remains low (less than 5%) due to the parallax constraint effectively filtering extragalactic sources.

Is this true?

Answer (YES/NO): NO